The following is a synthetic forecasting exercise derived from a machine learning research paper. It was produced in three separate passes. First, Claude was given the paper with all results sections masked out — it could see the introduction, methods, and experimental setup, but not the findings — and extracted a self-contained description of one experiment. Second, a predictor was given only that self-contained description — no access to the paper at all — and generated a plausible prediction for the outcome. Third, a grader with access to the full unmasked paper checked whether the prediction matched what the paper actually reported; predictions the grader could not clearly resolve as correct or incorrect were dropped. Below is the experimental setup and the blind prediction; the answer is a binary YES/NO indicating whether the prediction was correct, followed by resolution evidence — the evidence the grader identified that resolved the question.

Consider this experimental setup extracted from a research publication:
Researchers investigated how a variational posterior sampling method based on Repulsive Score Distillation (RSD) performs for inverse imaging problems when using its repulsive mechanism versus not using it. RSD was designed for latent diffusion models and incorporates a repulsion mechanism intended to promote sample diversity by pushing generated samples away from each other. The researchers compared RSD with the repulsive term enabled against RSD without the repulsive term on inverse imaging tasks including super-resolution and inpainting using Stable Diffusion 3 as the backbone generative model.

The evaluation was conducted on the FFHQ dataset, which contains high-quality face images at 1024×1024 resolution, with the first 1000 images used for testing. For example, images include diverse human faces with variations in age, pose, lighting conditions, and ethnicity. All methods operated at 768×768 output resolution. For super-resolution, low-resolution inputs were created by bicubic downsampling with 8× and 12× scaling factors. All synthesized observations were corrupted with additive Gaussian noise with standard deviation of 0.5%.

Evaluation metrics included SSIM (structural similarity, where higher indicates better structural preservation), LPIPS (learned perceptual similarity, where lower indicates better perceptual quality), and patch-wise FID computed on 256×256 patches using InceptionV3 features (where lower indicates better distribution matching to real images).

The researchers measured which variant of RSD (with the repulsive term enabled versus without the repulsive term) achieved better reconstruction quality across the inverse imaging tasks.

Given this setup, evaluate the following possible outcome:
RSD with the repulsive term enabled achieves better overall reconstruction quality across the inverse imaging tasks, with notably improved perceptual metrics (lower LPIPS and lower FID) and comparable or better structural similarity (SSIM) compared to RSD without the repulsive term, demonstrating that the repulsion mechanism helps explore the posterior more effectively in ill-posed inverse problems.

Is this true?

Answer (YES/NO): NO